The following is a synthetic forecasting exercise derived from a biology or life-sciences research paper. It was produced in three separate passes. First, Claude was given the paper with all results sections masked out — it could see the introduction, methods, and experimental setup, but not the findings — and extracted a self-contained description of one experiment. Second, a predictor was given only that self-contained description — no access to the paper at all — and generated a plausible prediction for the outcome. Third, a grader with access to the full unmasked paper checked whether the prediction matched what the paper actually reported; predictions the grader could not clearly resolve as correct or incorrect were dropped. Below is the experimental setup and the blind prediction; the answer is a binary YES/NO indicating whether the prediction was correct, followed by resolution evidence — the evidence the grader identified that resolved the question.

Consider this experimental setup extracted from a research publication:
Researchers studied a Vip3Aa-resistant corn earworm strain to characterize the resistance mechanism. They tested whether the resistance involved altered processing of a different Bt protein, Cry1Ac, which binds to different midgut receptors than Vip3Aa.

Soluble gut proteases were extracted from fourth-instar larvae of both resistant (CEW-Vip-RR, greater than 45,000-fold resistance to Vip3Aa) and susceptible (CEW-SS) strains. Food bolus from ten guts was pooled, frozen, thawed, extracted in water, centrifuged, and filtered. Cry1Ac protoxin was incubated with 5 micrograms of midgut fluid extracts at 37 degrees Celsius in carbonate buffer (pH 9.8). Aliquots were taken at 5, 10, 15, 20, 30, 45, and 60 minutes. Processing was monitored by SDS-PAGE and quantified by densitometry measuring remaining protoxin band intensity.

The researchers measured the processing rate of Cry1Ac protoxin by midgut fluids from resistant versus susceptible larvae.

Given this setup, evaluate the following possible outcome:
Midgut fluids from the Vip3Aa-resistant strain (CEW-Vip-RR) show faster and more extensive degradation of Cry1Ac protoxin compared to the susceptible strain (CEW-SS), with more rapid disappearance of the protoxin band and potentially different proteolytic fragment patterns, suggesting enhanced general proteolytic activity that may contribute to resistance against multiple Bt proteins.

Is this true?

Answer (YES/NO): NO